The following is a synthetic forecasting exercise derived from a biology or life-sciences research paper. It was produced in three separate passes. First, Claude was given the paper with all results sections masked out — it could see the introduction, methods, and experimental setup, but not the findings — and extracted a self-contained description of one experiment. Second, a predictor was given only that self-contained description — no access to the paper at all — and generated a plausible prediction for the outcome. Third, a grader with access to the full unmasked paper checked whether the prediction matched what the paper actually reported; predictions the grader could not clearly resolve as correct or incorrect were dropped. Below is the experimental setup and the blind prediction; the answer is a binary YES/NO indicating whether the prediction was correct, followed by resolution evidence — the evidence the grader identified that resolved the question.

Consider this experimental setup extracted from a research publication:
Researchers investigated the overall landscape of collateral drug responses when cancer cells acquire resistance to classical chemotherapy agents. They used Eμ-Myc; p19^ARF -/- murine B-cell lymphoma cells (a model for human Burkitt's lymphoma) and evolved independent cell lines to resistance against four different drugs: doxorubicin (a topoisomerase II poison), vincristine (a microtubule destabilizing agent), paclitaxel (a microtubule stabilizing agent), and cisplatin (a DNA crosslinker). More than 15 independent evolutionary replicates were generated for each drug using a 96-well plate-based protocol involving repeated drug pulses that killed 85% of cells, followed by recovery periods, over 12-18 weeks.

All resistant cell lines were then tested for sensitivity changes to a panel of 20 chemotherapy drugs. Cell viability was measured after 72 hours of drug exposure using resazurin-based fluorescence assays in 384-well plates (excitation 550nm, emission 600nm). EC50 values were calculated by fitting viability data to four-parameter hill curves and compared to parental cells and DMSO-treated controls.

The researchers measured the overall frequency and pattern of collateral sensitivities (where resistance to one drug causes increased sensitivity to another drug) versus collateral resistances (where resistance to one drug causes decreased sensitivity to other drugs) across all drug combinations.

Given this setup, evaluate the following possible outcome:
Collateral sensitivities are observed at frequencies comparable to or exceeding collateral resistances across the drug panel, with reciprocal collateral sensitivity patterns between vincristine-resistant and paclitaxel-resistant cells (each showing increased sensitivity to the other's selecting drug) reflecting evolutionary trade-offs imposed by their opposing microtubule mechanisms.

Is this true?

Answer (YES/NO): NO